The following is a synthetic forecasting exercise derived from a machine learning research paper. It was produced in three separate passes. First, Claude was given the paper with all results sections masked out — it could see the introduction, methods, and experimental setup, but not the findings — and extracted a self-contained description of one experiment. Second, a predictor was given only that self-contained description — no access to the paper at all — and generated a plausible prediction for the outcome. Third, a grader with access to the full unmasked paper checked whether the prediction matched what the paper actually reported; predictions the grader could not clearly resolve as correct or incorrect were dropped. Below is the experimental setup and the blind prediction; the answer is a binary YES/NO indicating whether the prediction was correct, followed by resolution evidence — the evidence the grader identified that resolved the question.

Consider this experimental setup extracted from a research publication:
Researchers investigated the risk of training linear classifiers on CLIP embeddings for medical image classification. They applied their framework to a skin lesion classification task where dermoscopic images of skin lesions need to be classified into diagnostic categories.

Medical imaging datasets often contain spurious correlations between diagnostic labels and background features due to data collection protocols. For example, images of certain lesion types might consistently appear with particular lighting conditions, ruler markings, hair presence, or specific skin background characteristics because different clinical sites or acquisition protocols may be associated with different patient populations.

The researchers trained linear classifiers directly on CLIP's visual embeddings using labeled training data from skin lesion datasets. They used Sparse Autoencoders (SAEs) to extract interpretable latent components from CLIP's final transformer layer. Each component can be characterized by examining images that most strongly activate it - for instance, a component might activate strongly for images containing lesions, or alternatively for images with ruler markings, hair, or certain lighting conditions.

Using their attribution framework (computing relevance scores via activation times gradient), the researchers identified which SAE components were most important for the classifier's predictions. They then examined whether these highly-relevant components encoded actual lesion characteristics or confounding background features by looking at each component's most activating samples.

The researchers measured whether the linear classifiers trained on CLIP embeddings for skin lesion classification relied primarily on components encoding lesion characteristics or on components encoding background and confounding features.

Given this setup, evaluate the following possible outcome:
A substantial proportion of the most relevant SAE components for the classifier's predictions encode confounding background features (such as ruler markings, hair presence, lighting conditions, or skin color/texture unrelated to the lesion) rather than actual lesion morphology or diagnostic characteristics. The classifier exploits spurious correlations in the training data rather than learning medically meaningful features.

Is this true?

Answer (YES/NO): YES